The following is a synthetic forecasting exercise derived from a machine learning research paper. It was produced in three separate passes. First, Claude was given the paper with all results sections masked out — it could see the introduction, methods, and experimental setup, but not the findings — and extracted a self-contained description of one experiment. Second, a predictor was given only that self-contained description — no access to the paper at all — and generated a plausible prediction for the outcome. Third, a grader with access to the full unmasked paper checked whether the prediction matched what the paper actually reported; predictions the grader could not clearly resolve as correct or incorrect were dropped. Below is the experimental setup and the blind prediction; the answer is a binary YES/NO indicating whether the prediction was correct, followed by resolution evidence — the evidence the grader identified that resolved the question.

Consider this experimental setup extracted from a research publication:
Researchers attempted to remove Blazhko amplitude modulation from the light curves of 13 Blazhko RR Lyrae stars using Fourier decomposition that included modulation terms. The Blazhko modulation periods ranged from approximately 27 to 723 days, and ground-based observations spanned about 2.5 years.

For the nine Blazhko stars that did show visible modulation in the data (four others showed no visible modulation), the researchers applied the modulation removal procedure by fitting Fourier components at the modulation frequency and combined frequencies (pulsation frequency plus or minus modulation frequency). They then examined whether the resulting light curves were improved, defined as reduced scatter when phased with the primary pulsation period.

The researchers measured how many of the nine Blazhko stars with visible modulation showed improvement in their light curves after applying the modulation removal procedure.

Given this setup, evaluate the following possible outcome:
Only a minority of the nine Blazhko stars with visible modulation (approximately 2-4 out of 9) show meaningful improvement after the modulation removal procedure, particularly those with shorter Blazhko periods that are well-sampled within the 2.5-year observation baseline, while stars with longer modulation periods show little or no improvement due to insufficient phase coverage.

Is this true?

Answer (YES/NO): NO